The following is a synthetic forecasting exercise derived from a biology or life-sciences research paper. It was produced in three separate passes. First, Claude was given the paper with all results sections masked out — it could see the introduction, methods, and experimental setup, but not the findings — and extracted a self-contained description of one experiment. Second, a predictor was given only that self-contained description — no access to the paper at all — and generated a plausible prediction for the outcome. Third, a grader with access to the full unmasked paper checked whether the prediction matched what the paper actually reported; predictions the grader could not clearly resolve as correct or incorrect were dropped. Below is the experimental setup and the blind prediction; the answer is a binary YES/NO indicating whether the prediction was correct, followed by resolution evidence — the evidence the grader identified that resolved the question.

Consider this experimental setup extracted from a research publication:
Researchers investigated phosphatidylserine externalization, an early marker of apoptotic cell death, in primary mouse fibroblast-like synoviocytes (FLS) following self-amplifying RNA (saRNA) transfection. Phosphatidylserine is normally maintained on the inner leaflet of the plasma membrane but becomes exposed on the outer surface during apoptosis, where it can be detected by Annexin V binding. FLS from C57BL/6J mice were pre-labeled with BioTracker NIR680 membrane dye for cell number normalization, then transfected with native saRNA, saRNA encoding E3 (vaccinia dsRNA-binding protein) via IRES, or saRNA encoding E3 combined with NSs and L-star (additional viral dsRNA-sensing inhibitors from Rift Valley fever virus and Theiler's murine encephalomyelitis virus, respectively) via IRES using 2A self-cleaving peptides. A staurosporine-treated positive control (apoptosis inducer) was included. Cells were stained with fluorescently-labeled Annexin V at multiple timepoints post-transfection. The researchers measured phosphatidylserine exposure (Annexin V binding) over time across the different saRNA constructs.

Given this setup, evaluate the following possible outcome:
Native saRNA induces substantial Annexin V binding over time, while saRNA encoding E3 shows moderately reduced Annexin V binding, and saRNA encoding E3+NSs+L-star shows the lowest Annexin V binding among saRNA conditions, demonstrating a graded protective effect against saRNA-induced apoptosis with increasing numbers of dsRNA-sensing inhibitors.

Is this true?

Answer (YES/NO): NO